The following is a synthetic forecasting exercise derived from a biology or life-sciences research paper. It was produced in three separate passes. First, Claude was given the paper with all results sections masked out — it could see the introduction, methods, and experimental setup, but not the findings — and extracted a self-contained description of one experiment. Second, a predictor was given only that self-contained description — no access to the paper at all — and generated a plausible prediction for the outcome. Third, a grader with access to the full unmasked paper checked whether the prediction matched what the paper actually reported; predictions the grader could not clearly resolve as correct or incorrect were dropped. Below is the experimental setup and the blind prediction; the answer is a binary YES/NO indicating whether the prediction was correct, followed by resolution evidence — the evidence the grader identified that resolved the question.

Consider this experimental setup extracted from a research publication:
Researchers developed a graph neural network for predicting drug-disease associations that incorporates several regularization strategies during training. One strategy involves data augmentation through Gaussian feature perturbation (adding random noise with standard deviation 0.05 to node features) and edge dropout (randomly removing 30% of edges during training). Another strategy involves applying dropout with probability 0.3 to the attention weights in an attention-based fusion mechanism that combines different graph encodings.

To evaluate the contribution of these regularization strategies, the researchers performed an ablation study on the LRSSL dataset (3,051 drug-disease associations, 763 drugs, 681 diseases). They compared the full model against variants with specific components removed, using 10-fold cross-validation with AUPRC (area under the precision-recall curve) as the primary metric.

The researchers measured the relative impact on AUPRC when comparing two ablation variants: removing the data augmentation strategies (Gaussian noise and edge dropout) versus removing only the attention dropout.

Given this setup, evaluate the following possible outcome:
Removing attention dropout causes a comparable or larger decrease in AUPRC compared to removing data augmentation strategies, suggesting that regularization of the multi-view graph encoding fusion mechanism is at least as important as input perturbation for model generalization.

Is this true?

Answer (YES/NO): NO